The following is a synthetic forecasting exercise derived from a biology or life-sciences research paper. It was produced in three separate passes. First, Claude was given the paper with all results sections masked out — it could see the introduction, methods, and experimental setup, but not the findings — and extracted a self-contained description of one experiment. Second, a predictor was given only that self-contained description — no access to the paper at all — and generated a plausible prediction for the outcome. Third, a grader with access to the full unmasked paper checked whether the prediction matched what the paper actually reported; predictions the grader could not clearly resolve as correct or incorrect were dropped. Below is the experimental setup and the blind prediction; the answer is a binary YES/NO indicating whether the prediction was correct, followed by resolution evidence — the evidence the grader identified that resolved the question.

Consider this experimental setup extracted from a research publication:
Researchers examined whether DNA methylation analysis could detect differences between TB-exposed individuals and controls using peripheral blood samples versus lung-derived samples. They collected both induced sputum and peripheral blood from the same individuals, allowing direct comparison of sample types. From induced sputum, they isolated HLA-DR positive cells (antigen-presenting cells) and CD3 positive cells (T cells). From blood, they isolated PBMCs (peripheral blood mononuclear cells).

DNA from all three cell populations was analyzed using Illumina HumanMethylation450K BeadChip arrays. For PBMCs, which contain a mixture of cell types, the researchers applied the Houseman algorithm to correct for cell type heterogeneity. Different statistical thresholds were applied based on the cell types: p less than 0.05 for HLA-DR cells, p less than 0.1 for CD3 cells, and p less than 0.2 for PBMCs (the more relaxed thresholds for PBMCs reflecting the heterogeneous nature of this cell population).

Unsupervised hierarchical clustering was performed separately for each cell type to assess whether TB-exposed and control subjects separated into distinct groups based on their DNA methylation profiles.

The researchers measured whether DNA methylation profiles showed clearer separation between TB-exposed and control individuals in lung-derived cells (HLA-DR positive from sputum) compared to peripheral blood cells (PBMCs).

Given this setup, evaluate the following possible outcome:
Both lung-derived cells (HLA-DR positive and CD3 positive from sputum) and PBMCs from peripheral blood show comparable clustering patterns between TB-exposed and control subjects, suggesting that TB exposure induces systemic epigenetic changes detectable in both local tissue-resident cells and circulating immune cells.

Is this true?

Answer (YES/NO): NO